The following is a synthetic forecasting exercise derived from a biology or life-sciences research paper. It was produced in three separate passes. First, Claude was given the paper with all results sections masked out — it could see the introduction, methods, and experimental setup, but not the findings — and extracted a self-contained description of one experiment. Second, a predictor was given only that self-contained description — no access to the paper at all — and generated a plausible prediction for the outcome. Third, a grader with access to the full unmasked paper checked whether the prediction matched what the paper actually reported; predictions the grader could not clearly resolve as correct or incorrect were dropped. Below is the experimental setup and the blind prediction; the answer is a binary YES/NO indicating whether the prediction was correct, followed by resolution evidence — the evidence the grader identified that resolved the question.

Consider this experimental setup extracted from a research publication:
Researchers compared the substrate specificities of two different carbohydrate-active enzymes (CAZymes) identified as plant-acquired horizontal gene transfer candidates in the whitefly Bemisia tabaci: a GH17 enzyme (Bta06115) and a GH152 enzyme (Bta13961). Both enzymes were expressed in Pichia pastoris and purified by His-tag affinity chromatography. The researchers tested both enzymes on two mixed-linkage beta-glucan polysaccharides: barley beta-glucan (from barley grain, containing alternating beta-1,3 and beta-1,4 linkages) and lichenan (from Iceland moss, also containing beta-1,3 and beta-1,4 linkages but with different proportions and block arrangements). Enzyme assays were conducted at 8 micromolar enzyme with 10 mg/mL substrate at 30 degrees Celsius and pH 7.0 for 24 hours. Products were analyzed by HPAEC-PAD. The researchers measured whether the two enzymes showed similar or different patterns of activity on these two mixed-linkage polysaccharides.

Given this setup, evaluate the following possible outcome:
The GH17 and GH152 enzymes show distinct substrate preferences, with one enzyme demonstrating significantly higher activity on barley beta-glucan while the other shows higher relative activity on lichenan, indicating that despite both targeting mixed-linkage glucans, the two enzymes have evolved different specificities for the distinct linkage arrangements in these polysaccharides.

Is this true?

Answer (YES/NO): NO